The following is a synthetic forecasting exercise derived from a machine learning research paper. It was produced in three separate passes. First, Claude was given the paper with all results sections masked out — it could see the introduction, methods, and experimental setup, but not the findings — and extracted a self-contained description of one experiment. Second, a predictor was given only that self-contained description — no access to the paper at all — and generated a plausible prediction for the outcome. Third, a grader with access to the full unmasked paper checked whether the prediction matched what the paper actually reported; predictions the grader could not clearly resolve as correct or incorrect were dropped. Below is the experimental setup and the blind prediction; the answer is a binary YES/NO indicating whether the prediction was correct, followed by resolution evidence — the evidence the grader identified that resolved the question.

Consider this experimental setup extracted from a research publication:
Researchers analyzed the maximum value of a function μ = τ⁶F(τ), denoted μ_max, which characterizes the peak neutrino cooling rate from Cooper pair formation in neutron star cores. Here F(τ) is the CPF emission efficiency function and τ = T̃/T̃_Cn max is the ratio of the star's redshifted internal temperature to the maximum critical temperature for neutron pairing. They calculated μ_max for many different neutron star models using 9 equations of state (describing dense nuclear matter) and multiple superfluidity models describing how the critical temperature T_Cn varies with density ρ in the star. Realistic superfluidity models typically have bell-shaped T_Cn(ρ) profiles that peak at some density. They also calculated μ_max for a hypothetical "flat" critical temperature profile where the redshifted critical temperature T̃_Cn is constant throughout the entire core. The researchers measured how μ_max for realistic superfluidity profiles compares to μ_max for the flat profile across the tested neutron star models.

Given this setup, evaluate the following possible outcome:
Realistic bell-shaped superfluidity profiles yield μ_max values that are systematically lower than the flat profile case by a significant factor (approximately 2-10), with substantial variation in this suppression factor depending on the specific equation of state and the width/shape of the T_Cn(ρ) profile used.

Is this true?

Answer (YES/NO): NO